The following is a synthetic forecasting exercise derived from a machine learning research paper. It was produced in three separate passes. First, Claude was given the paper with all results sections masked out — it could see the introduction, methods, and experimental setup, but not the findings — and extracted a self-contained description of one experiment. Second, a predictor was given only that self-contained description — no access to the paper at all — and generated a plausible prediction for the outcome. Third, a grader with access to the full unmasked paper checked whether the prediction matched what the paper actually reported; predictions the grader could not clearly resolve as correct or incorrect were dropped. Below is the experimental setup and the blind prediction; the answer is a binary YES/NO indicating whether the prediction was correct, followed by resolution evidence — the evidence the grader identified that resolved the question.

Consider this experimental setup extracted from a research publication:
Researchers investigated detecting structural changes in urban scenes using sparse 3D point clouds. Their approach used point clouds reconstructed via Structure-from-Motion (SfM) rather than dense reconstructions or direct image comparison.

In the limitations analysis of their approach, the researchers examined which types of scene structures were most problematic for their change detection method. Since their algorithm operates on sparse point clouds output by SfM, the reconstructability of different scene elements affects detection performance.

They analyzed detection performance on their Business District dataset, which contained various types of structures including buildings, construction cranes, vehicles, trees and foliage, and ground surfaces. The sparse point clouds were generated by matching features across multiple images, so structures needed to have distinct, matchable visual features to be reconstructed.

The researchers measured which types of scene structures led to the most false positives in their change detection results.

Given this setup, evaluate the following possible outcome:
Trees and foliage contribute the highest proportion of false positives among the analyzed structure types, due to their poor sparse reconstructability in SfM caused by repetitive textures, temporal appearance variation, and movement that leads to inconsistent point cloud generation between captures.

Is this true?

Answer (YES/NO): YES